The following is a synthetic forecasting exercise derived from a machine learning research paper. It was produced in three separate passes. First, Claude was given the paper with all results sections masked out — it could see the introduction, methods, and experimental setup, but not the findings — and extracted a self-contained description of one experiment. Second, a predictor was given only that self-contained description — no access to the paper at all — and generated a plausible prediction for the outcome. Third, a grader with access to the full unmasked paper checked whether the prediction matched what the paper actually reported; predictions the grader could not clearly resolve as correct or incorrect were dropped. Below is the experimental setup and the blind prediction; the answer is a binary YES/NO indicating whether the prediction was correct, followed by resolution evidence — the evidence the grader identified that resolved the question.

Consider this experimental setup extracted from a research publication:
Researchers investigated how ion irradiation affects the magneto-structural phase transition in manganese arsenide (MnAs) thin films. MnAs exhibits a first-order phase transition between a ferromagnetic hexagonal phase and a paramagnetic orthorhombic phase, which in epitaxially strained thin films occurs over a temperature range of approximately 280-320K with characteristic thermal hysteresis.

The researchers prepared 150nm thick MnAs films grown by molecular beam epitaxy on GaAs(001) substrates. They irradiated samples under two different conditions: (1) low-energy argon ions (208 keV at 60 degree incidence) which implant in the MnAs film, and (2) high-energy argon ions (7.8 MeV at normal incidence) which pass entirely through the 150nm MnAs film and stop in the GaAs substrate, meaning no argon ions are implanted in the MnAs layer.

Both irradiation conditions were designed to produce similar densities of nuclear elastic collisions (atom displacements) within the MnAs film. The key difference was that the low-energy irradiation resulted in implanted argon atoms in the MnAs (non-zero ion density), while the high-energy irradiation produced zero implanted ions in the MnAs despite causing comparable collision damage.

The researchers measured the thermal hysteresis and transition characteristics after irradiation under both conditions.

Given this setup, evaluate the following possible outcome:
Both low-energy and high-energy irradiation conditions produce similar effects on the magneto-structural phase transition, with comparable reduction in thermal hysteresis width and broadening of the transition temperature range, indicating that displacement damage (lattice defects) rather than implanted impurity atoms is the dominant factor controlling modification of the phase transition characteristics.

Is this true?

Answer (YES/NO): YES